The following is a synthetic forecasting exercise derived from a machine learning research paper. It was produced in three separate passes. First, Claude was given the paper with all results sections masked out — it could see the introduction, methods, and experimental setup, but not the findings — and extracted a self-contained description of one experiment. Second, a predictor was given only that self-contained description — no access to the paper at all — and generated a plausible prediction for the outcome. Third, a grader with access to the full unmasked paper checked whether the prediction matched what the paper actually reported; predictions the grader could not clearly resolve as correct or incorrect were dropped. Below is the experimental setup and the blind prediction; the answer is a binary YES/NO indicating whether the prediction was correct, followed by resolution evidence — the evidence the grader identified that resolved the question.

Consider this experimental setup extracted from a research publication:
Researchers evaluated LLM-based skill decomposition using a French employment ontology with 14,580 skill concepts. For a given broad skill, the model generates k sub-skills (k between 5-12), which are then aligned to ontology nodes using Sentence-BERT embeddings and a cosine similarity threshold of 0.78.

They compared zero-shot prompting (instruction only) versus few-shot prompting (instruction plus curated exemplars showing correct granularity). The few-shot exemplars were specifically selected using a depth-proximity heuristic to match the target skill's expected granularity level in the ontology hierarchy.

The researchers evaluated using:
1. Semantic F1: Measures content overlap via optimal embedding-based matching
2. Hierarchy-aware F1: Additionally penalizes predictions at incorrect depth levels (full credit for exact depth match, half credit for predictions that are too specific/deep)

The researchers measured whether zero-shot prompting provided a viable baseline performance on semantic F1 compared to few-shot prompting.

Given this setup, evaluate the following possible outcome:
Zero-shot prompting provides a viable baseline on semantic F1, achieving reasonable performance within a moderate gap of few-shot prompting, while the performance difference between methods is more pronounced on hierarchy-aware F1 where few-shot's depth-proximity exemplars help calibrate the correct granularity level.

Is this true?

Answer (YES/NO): YES